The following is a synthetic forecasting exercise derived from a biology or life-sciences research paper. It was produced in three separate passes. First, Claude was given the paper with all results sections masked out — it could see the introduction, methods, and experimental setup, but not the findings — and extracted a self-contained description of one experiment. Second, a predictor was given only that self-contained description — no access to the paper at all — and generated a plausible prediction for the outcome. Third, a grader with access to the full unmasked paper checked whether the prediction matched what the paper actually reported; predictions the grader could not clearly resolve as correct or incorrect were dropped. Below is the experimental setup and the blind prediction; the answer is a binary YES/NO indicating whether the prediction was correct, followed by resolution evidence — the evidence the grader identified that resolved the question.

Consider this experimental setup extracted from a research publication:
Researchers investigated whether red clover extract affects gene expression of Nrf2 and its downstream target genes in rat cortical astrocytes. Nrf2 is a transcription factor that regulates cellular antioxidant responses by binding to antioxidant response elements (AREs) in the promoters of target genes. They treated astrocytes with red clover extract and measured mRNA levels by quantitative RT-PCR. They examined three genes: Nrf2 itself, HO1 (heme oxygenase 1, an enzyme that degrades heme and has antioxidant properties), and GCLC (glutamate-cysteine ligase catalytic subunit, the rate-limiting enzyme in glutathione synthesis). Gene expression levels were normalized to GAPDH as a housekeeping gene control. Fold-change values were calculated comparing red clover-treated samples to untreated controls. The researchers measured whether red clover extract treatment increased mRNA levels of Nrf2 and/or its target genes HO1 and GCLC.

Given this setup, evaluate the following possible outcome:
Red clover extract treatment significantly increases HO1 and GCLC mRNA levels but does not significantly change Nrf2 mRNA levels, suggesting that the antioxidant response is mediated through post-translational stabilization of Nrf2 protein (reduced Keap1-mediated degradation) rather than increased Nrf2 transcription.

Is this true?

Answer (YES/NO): NO